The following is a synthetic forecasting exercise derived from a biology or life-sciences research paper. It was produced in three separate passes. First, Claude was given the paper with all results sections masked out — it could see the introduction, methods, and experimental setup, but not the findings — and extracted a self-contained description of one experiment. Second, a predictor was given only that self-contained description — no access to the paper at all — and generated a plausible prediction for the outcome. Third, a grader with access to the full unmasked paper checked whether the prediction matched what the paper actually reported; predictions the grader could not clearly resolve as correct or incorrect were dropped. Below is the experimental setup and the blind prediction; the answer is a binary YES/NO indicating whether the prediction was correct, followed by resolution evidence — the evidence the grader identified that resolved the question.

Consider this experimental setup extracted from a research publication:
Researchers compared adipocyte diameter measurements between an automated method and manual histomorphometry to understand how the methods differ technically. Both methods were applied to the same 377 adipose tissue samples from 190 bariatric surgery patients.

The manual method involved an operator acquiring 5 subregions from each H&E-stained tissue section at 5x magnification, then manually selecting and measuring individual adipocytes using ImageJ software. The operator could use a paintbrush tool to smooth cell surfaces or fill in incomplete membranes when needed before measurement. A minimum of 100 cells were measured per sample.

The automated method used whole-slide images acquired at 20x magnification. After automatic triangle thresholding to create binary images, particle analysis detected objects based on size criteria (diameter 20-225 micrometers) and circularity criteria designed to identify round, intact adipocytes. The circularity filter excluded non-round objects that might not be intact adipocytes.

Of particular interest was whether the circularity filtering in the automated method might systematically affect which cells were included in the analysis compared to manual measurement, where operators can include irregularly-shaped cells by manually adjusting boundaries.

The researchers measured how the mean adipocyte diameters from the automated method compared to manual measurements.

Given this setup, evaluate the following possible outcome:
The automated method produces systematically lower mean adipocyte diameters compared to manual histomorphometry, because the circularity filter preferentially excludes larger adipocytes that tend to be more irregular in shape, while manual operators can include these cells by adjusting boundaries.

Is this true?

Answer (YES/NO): NO